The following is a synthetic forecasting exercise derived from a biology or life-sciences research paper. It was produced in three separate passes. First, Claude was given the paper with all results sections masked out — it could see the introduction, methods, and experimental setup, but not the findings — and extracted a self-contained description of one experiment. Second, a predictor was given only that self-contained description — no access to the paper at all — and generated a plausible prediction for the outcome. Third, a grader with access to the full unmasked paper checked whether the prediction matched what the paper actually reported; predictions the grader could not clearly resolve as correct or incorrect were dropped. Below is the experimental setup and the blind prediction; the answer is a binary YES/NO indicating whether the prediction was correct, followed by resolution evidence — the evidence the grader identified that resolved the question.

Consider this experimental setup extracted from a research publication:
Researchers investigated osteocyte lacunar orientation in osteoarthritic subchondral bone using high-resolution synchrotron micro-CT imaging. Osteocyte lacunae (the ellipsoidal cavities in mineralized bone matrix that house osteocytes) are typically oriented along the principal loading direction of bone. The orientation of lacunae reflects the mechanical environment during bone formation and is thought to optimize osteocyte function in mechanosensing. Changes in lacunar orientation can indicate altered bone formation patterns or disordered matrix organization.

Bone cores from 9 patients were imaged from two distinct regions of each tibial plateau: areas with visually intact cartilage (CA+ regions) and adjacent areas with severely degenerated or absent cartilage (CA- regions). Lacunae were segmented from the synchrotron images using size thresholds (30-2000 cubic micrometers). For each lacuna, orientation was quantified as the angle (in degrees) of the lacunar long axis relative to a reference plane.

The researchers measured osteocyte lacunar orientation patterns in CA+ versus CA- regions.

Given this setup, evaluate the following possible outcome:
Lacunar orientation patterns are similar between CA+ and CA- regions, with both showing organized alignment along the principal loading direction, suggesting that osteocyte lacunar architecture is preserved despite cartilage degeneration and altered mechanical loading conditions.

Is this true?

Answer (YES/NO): NO